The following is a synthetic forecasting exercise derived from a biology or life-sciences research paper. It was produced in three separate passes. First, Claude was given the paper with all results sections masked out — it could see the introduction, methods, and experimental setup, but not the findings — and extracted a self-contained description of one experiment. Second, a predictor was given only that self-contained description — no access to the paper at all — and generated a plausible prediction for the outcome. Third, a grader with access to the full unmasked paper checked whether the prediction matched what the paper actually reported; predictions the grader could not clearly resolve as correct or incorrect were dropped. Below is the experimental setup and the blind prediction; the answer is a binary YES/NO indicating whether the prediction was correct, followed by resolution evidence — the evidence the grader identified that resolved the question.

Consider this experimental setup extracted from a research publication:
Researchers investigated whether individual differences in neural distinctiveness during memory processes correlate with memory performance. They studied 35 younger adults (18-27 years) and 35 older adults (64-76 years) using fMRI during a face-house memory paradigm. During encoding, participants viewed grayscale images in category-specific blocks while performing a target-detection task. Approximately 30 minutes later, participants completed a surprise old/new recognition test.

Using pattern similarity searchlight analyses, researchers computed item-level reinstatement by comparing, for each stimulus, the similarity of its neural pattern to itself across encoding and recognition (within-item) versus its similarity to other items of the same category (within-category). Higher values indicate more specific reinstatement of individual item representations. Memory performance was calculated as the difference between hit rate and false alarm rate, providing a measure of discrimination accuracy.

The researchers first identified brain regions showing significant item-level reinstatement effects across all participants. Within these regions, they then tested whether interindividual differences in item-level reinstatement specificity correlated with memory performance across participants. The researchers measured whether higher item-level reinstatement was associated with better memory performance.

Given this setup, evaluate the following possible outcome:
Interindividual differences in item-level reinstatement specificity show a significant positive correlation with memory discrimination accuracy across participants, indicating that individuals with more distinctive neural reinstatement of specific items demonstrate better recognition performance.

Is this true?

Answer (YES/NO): NO